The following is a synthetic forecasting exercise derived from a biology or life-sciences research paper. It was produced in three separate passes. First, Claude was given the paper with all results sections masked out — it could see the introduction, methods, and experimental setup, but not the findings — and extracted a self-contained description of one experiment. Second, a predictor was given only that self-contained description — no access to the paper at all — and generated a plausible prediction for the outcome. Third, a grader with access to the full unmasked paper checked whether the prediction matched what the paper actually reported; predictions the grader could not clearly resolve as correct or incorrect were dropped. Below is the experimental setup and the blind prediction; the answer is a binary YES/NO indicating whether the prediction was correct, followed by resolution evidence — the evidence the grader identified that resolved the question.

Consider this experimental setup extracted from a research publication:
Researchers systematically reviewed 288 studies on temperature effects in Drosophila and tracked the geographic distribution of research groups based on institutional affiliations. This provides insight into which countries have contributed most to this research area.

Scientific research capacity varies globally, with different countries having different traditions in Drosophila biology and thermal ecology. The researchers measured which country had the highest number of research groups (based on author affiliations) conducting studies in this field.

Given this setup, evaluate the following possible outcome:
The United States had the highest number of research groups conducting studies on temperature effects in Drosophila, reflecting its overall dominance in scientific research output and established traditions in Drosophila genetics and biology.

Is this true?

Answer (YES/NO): YES